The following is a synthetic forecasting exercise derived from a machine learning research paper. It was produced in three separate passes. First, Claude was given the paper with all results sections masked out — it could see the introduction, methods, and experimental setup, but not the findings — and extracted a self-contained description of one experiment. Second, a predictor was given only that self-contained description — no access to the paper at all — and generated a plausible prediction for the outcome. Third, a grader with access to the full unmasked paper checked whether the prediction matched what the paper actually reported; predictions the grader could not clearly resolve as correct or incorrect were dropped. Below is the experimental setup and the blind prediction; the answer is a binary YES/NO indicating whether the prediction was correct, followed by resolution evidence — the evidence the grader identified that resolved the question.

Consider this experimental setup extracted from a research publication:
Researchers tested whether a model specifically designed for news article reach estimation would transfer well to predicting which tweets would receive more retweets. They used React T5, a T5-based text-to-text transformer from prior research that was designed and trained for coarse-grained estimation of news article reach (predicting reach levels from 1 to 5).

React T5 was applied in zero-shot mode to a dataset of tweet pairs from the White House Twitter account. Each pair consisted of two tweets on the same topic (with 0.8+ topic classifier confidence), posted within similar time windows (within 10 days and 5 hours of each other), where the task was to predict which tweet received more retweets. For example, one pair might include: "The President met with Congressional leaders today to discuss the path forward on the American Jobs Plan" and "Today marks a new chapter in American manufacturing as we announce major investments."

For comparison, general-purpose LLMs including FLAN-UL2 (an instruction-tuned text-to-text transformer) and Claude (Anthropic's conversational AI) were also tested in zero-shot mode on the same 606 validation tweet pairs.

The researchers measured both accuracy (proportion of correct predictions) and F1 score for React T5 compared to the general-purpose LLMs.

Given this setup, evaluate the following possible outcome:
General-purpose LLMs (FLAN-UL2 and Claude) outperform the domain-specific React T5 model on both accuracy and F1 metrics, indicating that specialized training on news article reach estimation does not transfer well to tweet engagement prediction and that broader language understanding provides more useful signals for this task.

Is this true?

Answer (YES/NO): NO